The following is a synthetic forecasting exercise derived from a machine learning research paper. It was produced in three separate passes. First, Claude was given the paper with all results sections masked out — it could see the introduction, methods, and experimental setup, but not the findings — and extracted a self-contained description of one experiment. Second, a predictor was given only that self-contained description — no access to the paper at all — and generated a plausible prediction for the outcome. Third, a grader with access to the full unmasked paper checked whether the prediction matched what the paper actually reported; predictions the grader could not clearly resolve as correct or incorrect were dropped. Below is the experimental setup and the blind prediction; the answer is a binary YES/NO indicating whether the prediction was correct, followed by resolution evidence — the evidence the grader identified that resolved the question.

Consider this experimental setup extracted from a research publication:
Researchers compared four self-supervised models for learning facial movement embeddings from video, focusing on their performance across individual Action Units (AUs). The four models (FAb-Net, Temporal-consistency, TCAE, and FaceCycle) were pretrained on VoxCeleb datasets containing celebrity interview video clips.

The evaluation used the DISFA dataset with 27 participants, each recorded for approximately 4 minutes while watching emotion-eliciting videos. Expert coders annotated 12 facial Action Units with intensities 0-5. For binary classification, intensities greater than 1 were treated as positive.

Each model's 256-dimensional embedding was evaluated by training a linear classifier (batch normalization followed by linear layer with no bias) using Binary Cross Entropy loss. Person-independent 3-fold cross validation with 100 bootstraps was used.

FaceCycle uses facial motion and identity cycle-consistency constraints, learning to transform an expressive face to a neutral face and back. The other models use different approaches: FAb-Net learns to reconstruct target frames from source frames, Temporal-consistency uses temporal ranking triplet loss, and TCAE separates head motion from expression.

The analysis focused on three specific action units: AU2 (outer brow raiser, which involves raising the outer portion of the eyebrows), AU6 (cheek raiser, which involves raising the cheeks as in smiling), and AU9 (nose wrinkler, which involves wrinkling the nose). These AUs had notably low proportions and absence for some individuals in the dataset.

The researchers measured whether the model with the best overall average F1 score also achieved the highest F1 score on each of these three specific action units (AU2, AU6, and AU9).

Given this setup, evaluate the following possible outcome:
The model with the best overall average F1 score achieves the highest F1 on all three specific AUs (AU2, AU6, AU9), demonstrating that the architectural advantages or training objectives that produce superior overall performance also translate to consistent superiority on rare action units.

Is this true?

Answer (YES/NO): NO